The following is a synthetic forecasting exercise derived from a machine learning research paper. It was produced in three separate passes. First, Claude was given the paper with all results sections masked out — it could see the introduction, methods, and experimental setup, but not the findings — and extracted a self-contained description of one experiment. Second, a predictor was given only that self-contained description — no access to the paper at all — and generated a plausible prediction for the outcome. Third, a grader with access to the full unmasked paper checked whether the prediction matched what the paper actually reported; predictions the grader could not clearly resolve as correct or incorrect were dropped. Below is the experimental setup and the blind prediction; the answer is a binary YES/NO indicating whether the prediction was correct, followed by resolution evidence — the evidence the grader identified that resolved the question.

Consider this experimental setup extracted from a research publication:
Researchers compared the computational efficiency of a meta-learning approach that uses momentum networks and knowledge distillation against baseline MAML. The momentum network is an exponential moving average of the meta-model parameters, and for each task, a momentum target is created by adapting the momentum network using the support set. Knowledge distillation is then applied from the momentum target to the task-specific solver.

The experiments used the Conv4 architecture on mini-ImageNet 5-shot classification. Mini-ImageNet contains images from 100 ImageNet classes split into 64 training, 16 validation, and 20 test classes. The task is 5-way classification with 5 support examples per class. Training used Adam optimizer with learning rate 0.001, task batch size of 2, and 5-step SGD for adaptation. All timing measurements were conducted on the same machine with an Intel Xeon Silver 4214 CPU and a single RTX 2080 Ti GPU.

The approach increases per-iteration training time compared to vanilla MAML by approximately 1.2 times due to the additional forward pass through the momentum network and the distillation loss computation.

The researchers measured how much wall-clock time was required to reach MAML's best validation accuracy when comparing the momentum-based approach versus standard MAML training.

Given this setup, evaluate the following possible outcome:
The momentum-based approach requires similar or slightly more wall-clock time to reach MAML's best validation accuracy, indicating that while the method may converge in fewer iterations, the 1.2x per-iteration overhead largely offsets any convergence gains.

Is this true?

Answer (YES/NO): NO